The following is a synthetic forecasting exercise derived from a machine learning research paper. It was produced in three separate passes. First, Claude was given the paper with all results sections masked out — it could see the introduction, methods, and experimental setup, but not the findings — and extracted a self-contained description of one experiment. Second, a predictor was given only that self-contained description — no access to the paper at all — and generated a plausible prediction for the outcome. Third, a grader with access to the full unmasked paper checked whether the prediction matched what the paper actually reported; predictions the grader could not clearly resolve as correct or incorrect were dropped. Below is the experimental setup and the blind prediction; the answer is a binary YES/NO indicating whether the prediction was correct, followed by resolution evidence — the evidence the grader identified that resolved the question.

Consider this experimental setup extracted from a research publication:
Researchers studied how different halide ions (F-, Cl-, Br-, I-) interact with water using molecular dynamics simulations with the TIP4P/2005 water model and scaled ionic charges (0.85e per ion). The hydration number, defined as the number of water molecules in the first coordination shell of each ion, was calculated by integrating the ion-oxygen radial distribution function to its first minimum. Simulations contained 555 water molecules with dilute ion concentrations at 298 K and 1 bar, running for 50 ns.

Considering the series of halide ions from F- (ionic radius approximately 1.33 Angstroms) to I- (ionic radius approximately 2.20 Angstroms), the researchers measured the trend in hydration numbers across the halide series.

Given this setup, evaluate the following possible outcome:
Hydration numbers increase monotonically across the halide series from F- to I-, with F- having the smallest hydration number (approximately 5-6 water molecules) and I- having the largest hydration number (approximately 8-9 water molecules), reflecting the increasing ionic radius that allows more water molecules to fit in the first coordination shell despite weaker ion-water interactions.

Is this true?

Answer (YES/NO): NO